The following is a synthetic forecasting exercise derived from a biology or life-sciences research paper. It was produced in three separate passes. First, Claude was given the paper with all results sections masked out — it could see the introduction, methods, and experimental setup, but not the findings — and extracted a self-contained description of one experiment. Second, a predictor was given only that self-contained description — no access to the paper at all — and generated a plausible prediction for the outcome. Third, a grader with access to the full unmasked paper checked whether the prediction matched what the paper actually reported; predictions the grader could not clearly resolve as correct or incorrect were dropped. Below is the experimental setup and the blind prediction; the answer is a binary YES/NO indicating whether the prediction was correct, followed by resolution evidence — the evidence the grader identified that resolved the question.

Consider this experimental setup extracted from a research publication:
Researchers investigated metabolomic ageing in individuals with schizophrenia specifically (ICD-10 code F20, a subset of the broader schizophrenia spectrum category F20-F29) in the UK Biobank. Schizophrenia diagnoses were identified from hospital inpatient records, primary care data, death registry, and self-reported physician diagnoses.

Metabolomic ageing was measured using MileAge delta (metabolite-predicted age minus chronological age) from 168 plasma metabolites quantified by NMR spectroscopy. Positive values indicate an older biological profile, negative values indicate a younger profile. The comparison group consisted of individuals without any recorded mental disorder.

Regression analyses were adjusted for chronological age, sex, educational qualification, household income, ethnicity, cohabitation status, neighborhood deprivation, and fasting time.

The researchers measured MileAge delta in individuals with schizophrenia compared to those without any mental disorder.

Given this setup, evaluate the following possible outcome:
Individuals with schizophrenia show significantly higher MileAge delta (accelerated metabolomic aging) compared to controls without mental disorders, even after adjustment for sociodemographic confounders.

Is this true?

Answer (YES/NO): YES